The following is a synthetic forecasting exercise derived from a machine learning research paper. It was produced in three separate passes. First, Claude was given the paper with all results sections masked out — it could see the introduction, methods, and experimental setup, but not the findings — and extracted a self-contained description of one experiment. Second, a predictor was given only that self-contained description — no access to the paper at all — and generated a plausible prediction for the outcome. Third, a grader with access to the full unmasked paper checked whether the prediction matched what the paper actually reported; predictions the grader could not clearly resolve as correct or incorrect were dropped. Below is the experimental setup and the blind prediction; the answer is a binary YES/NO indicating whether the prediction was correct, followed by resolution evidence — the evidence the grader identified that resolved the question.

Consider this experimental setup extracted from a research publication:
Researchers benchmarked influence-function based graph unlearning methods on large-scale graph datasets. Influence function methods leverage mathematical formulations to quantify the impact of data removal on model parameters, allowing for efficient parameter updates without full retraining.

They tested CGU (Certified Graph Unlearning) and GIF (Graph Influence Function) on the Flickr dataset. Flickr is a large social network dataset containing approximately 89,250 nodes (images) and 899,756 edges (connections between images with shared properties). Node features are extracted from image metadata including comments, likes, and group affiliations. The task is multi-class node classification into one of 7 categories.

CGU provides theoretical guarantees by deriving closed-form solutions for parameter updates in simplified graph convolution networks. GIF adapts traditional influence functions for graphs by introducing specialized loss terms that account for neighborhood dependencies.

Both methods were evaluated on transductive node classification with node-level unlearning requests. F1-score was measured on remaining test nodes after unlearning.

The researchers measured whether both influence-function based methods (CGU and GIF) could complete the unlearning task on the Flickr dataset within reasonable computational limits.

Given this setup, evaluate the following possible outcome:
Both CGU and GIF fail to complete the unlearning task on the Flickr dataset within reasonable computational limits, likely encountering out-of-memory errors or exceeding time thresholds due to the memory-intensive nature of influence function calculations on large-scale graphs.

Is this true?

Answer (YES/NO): NO